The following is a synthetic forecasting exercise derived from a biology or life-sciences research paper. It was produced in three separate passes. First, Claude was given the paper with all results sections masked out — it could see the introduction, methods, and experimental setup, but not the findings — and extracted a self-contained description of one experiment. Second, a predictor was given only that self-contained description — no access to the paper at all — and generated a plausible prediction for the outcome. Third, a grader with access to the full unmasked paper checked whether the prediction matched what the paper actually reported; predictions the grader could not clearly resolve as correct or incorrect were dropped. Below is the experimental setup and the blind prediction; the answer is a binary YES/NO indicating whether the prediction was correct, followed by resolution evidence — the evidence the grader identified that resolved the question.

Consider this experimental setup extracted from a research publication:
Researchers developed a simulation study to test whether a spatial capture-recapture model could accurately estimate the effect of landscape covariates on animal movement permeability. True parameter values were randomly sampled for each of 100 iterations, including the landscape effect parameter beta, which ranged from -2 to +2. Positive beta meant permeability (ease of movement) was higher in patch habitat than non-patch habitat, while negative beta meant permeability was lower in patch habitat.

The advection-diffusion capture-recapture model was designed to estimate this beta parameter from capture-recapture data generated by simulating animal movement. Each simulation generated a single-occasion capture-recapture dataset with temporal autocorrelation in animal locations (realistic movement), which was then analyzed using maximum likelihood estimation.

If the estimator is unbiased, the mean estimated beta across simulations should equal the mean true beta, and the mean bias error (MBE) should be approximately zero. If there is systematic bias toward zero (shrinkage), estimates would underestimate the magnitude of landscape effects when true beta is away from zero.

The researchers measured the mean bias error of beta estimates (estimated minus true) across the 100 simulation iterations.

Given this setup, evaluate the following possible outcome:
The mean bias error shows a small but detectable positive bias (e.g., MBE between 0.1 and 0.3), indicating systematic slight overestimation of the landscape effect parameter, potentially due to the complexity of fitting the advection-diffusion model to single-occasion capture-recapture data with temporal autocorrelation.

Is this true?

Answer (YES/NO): NO